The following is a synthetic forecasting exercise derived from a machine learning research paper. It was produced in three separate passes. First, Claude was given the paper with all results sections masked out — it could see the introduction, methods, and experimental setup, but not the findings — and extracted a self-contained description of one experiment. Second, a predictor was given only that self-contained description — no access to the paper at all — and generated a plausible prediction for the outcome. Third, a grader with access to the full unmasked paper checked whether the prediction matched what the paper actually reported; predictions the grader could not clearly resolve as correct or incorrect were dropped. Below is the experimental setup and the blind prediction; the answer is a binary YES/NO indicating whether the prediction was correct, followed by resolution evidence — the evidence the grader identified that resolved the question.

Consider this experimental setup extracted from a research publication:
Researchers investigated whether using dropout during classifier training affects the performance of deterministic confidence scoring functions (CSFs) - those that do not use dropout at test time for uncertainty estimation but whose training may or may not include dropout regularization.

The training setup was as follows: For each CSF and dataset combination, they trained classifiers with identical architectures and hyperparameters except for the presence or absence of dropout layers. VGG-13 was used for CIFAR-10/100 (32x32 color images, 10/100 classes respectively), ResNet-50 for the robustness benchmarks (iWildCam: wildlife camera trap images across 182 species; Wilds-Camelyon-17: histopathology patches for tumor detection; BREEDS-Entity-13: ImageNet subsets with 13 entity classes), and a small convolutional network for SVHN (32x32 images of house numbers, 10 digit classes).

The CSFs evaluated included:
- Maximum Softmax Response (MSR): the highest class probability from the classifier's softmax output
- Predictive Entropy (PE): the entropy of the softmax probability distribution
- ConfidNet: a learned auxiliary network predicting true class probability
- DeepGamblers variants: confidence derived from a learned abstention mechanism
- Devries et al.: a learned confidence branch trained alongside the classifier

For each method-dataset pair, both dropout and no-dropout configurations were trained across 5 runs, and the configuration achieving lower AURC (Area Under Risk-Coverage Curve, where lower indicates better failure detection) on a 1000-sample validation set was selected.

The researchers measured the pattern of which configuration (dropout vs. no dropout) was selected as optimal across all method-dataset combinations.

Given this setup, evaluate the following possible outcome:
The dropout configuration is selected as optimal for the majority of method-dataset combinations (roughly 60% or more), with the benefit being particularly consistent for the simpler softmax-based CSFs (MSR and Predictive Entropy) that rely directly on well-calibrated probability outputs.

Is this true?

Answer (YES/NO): NO